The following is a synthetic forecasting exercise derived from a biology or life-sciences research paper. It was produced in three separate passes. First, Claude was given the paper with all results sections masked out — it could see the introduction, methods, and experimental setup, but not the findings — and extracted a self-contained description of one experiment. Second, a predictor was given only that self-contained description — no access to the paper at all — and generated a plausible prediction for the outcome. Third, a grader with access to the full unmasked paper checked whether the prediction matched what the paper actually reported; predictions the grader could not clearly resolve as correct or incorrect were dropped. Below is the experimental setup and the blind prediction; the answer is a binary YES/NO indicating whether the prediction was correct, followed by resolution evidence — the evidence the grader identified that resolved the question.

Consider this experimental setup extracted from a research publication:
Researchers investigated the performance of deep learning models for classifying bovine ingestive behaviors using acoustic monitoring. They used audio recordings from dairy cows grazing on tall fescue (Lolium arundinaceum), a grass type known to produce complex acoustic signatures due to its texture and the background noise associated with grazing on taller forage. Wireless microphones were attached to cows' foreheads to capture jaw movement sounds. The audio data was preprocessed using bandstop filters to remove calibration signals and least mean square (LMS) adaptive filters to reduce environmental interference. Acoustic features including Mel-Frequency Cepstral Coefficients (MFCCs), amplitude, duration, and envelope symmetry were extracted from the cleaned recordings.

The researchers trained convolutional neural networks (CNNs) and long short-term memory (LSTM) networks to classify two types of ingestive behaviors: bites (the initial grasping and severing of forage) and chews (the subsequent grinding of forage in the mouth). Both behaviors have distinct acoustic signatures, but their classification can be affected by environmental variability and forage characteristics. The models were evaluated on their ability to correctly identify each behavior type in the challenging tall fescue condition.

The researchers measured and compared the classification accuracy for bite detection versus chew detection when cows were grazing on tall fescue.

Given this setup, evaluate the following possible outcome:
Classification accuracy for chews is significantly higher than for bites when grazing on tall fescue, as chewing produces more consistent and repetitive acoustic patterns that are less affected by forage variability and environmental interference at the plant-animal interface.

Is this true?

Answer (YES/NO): YES